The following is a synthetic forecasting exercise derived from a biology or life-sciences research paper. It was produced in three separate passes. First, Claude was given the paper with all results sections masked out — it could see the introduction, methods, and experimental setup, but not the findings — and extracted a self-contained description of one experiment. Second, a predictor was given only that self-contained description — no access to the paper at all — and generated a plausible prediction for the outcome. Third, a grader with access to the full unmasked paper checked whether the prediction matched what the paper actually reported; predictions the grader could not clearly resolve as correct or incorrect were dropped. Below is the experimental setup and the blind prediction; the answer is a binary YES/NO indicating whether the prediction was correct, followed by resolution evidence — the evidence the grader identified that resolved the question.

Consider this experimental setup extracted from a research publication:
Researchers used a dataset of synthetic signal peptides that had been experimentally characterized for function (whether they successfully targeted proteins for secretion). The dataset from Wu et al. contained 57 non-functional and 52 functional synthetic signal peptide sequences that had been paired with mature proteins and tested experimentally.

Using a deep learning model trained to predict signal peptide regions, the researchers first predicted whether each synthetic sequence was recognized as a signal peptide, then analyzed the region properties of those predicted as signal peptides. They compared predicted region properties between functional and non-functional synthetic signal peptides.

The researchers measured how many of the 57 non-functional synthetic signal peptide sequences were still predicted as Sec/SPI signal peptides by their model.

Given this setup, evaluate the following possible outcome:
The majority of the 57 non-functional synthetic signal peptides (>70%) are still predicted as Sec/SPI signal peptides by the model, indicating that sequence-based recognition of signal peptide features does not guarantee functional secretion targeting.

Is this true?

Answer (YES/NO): YES